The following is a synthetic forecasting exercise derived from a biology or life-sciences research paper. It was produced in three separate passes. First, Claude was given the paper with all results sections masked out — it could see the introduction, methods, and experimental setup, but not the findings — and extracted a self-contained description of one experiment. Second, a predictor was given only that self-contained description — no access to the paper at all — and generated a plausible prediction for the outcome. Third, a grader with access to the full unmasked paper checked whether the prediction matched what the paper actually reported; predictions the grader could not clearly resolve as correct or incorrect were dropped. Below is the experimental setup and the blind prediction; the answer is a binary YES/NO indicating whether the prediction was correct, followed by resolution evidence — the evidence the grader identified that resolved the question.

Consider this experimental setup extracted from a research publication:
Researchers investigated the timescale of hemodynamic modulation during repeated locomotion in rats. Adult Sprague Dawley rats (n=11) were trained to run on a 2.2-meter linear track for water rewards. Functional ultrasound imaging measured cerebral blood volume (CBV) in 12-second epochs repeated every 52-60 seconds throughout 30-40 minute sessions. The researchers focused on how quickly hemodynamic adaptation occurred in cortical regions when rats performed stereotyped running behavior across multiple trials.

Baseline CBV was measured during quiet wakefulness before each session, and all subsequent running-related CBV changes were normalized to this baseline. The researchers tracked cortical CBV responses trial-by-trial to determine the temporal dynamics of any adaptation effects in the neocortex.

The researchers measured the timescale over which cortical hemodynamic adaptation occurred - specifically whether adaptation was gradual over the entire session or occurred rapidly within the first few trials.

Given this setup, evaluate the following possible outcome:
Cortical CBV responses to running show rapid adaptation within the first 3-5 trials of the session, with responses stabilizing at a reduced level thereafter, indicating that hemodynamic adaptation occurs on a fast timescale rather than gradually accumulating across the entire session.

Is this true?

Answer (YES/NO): NO